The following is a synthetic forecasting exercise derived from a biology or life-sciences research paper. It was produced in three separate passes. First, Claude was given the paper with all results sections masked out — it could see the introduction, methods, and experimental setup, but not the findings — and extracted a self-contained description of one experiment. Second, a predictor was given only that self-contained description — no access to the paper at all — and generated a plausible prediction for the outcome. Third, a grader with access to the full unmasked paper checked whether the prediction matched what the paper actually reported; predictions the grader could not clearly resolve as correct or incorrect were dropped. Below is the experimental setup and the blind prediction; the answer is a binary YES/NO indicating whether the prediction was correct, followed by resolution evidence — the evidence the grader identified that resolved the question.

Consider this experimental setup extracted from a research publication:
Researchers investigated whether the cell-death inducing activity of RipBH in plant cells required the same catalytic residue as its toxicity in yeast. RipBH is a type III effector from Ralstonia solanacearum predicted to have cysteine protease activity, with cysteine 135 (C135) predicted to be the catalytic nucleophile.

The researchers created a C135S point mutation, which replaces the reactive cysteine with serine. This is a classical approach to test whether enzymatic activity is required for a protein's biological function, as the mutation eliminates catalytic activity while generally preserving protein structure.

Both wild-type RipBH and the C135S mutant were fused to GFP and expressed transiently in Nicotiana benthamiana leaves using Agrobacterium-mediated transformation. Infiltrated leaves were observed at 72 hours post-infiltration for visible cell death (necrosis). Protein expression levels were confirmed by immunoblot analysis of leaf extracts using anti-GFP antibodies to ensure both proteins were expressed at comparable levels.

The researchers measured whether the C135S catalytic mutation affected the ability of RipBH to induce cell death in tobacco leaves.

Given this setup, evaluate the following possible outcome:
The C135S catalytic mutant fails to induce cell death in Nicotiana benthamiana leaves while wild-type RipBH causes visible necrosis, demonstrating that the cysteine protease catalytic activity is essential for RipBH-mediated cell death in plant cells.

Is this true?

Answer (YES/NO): YES